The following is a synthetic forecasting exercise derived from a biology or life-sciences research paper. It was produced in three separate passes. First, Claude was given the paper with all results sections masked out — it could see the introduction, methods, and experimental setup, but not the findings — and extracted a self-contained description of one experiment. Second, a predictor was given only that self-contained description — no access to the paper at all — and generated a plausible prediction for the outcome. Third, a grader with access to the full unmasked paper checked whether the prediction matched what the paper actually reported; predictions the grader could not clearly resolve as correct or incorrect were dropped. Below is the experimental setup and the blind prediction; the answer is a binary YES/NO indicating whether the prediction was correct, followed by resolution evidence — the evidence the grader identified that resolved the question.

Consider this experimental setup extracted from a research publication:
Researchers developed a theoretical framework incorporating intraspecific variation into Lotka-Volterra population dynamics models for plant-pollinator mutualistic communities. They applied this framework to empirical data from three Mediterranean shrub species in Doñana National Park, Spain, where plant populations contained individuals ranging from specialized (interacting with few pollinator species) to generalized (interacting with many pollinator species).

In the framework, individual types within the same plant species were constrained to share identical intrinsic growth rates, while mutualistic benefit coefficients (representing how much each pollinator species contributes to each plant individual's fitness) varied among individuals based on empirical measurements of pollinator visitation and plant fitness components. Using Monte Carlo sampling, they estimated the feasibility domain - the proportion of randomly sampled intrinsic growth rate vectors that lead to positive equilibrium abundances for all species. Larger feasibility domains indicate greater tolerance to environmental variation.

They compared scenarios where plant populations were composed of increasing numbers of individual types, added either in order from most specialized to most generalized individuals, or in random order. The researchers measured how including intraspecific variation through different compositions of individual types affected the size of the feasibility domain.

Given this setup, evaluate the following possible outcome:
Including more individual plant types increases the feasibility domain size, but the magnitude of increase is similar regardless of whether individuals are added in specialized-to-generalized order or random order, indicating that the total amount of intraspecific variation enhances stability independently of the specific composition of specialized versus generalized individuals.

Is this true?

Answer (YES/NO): NO